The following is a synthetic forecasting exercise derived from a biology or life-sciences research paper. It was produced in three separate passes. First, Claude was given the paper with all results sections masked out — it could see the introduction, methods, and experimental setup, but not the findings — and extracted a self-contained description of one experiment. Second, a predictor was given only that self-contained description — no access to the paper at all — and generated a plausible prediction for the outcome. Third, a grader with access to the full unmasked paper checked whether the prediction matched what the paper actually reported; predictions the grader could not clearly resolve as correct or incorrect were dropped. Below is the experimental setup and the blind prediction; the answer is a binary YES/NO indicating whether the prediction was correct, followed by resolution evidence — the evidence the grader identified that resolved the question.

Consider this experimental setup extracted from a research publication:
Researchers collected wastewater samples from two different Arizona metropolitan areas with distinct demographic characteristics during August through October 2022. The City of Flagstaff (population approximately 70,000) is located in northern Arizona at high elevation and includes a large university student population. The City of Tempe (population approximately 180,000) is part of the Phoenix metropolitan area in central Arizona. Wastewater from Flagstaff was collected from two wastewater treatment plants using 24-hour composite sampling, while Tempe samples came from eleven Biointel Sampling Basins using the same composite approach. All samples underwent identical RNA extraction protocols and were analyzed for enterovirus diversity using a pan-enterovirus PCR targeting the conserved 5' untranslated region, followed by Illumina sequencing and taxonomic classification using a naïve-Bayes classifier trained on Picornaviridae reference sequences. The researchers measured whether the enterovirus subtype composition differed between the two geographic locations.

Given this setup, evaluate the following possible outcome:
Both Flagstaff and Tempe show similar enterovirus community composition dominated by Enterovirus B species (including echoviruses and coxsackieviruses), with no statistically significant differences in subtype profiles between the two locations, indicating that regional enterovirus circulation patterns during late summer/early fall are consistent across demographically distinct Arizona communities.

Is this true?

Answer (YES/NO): NO